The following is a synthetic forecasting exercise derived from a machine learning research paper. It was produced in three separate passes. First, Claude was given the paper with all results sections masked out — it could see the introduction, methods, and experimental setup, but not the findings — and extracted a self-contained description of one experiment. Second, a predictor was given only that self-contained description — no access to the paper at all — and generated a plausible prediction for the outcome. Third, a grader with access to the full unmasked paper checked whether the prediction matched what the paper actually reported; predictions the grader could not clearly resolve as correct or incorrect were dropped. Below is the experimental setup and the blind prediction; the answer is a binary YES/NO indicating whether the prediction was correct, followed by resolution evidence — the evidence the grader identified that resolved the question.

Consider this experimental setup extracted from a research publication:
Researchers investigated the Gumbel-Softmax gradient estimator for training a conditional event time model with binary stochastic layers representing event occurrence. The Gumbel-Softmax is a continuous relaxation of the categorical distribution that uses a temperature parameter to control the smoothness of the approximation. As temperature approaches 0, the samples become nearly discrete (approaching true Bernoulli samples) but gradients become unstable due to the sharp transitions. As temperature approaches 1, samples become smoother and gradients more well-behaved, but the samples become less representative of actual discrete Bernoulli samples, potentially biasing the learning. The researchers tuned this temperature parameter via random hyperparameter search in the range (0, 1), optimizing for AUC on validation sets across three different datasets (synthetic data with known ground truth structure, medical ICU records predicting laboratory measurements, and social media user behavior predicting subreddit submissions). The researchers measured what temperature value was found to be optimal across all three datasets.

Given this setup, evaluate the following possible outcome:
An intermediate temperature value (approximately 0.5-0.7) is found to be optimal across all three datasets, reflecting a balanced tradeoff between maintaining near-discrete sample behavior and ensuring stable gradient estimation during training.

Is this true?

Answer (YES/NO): NO